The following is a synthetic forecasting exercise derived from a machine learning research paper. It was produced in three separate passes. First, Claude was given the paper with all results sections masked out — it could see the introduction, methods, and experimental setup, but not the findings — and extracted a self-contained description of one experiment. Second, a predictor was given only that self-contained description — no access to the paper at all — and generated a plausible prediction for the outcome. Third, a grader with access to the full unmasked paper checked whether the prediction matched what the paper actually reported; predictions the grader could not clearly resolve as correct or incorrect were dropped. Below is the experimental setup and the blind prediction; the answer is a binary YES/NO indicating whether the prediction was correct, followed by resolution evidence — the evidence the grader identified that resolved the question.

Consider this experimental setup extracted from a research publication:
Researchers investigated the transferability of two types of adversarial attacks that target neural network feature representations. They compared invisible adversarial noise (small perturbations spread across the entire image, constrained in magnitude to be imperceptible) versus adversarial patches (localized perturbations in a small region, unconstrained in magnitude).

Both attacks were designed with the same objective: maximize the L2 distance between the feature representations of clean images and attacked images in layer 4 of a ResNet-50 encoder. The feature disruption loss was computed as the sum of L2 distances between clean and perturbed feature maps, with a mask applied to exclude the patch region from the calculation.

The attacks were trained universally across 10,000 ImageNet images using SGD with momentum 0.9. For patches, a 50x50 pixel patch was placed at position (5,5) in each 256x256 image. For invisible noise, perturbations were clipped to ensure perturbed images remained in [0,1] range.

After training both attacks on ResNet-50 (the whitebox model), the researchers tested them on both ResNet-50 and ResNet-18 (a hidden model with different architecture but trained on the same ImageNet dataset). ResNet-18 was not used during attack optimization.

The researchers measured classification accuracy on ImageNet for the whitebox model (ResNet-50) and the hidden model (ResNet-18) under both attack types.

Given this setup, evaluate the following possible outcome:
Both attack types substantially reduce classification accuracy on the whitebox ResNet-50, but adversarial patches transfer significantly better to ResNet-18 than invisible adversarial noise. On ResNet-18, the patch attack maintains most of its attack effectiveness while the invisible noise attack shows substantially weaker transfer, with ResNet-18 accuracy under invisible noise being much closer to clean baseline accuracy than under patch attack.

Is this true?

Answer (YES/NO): NO